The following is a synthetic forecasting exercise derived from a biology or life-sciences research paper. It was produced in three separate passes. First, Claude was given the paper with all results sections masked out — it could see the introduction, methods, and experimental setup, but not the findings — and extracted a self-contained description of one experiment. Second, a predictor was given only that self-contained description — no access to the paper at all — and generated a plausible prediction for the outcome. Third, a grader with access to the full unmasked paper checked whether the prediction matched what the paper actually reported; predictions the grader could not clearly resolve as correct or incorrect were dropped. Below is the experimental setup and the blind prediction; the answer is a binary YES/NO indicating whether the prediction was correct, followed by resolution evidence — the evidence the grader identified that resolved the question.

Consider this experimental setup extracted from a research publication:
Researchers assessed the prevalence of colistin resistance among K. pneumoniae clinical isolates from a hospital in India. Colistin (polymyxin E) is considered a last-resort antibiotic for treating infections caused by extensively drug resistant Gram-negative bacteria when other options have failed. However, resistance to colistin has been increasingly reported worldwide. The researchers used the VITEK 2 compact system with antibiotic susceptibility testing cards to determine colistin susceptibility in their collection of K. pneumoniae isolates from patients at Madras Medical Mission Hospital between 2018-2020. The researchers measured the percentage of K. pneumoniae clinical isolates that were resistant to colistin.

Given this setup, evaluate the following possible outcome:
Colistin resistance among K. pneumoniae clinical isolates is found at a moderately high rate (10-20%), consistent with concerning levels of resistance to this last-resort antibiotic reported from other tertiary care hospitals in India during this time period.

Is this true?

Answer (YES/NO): NO